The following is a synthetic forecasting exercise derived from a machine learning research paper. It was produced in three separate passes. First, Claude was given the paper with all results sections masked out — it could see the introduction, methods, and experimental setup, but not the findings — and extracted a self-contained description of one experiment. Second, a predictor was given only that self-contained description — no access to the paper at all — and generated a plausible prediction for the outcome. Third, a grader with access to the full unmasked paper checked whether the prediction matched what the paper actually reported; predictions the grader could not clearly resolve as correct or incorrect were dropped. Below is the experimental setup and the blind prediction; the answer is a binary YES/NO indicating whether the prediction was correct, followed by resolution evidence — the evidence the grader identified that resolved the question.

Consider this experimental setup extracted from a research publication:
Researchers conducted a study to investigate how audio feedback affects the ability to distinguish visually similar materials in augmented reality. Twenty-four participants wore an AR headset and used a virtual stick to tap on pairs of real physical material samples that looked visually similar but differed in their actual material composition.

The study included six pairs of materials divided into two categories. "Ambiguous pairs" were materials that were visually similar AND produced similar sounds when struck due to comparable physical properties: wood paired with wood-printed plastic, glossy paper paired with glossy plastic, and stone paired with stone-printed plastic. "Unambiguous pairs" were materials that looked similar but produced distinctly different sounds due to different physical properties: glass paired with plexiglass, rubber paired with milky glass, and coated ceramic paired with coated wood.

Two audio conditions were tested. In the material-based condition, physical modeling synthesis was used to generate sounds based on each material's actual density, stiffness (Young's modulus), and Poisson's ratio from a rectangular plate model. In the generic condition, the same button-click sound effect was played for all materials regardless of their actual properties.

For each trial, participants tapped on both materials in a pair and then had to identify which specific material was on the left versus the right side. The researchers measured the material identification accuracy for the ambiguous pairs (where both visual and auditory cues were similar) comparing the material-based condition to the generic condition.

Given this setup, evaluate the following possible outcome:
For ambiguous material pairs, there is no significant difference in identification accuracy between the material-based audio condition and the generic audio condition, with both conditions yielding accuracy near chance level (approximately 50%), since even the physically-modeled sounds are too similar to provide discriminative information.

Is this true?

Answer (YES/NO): NO